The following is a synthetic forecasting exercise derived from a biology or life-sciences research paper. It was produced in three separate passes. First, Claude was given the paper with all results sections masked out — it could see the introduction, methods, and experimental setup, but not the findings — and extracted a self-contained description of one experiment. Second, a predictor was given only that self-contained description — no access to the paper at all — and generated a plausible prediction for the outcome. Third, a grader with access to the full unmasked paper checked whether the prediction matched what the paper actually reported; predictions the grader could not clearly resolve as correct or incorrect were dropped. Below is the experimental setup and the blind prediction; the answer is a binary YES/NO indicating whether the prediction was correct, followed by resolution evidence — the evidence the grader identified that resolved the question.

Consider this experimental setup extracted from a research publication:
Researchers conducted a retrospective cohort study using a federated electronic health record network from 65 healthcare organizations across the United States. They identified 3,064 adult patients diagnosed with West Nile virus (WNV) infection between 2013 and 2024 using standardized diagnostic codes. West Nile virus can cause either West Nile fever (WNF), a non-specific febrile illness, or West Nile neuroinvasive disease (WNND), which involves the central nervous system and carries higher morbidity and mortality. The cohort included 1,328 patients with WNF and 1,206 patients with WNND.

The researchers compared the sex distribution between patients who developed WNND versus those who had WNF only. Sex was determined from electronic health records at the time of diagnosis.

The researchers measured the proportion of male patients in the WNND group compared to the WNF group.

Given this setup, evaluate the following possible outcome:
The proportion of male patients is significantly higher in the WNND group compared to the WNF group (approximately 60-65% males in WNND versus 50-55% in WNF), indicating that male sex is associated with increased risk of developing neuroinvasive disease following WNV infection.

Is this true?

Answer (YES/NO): YES